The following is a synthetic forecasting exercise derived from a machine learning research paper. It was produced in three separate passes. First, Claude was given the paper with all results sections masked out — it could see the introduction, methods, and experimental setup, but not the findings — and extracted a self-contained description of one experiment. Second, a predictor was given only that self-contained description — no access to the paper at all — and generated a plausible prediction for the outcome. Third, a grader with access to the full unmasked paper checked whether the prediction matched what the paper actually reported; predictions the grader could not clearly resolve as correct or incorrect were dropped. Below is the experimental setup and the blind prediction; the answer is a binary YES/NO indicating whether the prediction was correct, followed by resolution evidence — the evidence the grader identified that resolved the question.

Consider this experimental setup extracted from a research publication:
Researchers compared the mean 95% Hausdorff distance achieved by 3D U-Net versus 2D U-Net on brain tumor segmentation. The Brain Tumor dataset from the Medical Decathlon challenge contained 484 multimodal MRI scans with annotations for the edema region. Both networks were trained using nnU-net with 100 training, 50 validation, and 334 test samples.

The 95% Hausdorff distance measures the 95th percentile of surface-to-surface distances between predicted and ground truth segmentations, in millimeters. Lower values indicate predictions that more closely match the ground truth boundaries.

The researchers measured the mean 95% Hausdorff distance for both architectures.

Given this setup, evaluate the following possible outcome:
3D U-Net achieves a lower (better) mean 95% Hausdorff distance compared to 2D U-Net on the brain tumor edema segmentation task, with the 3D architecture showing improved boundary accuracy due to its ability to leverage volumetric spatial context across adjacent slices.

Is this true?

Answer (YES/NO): YES